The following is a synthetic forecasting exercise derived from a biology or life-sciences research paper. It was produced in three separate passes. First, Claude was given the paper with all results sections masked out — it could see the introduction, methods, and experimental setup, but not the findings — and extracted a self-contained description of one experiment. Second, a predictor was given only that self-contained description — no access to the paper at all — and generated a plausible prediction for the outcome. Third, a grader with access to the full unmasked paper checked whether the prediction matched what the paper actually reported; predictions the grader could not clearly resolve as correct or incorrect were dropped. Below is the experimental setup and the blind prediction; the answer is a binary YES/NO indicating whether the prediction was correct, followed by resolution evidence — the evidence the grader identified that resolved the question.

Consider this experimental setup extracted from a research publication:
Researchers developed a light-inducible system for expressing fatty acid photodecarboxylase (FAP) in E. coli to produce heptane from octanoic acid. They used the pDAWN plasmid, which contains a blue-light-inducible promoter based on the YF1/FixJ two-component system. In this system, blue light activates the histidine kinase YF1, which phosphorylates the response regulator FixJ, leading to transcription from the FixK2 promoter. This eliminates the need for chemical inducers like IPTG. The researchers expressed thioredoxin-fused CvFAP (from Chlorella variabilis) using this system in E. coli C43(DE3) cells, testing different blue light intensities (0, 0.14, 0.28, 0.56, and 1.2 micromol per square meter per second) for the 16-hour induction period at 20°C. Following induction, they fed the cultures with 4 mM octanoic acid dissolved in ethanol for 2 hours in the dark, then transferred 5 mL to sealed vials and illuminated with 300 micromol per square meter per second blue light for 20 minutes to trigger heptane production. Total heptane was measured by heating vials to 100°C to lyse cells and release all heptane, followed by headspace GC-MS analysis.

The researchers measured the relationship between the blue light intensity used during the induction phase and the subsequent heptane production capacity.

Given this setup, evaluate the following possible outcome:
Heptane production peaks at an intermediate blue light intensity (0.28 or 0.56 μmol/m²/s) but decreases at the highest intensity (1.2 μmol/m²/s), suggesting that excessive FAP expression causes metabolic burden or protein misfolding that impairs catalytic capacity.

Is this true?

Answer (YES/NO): NO